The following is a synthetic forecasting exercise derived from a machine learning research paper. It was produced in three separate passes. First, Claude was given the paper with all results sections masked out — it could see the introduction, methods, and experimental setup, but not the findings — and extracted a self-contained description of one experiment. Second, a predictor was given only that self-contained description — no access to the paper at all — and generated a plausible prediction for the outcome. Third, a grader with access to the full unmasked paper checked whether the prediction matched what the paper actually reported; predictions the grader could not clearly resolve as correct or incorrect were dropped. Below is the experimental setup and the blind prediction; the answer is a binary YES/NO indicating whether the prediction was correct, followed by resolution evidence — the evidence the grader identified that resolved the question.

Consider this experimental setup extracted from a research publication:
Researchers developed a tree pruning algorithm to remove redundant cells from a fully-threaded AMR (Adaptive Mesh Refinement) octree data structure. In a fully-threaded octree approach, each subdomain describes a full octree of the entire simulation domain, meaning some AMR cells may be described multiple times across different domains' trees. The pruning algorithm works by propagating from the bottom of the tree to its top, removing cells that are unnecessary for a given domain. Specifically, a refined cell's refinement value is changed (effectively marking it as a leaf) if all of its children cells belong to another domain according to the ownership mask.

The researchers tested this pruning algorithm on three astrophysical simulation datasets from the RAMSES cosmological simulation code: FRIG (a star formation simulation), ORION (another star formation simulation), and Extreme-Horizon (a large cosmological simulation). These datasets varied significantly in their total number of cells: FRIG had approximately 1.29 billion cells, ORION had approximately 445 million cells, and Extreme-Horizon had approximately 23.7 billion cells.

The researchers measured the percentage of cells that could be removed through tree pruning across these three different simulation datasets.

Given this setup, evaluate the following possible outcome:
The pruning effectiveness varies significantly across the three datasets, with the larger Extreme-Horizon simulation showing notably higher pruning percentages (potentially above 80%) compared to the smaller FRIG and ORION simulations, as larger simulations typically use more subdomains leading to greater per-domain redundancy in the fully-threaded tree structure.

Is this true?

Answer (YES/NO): NO